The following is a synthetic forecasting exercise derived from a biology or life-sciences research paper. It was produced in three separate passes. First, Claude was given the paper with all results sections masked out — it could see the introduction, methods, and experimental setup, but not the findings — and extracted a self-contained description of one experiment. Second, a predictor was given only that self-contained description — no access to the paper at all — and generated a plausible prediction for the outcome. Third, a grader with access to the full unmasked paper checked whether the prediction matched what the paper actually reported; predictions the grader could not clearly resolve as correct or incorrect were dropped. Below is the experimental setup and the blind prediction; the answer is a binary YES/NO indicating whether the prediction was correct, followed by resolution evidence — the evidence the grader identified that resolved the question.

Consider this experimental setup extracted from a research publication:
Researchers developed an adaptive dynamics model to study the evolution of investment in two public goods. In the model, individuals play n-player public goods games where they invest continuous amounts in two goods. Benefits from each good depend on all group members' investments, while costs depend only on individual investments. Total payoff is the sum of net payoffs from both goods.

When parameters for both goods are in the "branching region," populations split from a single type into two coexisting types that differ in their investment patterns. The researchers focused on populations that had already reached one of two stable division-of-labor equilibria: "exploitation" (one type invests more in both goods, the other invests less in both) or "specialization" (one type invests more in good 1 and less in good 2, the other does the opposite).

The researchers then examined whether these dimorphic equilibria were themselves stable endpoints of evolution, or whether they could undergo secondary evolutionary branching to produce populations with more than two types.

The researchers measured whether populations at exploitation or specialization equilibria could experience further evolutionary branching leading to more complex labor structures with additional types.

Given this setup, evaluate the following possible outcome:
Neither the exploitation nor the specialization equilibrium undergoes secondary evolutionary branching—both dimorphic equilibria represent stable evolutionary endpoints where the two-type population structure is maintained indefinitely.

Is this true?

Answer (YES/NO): NO